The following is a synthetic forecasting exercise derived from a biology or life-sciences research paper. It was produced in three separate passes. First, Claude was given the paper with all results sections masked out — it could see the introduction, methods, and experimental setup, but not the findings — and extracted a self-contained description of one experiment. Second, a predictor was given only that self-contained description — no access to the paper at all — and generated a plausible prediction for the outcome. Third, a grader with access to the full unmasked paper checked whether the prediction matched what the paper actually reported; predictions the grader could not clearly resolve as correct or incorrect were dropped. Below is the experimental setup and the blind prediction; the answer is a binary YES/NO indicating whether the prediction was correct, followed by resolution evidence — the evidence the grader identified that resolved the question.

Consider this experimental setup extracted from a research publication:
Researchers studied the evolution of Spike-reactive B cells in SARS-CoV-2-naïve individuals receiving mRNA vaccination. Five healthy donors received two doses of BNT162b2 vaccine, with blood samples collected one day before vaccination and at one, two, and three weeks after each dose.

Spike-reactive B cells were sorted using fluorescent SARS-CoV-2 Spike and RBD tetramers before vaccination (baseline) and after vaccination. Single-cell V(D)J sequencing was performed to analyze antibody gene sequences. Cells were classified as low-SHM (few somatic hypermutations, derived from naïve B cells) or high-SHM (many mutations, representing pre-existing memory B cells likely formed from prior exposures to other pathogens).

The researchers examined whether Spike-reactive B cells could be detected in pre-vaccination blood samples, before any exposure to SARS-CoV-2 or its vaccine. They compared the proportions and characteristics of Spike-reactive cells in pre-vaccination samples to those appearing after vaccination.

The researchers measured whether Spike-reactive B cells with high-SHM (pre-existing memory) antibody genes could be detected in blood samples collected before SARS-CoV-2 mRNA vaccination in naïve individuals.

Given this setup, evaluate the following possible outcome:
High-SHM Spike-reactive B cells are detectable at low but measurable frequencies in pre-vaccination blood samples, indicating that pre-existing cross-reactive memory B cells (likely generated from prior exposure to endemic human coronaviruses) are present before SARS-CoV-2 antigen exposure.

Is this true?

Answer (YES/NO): NO